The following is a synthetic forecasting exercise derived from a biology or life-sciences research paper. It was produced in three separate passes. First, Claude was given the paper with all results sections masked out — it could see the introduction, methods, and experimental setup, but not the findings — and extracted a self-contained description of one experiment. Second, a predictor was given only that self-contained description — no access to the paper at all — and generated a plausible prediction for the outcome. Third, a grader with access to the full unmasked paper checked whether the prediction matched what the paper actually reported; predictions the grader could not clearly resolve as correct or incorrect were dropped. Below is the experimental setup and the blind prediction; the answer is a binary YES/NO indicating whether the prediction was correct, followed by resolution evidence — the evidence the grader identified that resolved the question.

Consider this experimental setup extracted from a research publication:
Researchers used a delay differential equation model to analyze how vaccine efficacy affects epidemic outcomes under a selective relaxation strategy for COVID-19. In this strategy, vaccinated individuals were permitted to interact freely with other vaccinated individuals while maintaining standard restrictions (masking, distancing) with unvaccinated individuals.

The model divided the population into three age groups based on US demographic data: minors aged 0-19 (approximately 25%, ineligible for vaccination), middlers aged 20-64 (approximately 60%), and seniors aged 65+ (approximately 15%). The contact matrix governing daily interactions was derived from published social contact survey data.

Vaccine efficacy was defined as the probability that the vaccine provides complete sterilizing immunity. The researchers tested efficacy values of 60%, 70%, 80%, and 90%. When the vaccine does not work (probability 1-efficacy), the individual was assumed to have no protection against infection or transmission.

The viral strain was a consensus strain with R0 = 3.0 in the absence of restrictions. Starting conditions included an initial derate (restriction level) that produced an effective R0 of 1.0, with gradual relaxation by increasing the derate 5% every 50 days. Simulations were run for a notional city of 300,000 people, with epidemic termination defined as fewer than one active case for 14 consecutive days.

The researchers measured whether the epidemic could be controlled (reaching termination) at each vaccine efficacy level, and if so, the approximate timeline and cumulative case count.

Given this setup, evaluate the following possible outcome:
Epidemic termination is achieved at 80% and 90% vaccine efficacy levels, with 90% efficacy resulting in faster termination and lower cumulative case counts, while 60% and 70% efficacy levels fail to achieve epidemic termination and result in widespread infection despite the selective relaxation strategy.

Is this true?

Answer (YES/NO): NO